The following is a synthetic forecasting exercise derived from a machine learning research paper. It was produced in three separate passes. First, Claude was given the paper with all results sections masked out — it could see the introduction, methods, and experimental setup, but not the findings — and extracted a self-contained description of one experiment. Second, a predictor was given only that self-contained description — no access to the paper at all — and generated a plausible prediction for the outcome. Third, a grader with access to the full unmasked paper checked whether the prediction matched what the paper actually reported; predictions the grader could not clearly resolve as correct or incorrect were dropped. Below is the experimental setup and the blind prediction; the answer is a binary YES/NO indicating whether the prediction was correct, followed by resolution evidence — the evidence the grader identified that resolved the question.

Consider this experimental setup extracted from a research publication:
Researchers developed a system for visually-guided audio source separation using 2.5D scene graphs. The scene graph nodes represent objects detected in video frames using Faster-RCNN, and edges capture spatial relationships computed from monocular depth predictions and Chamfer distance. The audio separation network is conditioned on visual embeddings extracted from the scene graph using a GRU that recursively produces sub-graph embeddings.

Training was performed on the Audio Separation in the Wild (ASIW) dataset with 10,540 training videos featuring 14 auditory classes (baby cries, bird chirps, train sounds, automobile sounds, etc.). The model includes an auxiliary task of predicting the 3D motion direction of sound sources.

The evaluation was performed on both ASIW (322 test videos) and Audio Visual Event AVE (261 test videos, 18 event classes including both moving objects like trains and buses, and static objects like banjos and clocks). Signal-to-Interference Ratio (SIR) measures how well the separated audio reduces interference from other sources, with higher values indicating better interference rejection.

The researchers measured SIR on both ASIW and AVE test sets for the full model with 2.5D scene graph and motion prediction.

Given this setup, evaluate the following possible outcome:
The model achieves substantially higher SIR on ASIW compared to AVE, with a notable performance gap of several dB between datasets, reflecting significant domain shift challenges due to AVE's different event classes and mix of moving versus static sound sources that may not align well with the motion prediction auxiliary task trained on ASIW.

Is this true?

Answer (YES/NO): NO